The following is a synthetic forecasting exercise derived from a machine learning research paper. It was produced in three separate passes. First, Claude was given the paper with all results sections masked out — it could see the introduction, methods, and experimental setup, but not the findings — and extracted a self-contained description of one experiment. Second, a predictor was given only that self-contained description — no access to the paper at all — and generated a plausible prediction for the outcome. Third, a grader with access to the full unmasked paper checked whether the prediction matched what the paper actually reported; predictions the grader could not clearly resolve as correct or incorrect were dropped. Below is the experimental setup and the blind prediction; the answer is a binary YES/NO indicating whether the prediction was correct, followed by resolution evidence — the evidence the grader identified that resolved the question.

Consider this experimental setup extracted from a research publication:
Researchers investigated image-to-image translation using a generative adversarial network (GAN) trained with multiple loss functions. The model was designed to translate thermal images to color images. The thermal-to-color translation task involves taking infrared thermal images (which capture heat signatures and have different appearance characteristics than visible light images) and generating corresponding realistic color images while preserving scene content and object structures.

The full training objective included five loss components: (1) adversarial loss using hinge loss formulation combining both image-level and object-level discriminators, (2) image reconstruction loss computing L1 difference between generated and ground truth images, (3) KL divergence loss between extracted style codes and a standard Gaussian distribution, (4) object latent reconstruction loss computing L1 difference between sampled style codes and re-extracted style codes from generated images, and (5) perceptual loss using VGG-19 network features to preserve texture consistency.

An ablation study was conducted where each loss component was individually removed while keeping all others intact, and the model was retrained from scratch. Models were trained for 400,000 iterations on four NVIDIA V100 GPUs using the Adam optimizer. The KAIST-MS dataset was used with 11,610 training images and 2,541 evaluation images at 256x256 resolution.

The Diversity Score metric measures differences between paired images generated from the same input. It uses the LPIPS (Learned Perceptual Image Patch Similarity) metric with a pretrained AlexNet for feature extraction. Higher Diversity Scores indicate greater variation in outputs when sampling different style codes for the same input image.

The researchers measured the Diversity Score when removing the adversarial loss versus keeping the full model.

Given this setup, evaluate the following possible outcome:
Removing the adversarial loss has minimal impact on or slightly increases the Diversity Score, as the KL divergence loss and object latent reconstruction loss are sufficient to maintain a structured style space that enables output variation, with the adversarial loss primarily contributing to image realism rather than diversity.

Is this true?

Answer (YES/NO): YES